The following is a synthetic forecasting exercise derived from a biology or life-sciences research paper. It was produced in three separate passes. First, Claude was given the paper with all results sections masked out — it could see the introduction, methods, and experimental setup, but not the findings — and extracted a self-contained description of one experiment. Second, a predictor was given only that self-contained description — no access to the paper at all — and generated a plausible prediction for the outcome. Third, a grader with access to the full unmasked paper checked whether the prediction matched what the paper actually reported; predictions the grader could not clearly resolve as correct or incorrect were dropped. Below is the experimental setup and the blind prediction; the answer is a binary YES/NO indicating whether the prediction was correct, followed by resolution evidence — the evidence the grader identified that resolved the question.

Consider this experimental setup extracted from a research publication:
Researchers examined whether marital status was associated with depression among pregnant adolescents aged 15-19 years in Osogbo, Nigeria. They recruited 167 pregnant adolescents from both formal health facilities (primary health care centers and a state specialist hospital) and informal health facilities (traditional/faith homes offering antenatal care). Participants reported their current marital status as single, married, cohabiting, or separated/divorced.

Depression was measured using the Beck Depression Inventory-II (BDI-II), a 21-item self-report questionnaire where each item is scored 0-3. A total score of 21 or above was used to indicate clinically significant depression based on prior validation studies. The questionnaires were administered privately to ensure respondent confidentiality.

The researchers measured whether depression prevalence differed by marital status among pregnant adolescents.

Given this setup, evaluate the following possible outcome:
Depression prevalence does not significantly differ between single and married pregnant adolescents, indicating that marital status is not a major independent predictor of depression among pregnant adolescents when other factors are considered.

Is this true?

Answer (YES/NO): YES